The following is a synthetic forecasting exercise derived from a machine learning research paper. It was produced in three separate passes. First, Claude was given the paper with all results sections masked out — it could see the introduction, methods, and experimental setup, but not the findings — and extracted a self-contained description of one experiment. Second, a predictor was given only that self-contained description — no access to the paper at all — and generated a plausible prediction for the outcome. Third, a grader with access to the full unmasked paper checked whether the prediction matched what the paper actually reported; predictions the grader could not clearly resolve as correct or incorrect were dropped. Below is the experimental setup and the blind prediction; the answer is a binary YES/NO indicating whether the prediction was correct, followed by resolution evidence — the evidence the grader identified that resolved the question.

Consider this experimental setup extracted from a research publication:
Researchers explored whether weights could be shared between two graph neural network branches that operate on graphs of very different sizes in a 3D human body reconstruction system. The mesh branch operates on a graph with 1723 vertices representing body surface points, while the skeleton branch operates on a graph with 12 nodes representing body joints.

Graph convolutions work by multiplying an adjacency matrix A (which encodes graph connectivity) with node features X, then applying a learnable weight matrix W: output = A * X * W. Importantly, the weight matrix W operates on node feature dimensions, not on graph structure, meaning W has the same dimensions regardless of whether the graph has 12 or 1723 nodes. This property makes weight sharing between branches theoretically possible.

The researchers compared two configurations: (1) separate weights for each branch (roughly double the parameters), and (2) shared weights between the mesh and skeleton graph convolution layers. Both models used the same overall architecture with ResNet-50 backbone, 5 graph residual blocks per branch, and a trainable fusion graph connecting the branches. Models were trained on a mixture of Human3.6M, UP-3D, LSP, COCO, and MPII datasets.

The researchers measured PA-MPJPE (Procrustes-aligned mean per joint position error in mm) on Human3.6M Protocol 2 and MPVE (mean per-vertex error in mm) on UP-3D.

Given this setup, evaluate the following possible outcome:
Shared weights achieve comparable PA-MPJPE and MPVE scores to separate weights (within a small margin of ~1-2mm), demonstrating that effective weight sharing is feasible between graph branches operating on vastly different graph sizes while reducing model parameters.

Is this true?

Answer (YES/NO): NO